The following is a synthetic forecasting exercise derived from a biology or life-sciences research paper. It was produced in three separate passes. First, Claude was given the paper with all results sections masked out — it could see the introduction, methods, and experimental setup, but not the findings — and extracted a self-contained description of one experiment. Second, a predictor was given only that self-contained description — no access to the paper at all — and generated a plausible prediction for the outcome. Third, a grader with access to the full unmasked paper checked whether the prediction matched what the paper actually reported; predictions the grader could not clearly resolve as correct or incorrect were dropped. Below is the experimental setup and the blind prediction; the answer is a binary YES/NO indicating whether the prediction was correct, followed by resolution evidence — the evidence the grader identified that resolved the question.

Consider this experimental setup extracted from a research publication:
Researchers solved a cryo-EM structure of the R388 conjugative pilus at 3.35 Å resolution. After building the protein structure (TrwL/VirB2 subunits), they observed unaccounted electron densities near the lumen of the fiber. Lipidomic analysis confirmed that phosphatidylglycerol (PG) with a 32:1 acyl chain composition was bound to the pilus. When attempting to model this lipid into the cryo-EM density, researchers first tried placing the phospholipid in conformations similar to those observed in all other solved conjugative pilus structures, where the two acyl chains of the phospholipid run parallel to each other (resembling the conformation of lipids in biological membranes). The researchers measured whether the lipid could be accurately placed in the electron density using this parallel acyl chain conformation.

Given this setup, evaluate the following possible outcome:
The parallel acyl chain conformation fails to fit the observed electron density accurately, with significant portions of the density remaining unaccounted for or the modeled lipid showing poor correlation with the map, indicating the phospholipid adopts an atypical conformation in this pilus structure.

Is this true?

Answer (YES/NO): NO